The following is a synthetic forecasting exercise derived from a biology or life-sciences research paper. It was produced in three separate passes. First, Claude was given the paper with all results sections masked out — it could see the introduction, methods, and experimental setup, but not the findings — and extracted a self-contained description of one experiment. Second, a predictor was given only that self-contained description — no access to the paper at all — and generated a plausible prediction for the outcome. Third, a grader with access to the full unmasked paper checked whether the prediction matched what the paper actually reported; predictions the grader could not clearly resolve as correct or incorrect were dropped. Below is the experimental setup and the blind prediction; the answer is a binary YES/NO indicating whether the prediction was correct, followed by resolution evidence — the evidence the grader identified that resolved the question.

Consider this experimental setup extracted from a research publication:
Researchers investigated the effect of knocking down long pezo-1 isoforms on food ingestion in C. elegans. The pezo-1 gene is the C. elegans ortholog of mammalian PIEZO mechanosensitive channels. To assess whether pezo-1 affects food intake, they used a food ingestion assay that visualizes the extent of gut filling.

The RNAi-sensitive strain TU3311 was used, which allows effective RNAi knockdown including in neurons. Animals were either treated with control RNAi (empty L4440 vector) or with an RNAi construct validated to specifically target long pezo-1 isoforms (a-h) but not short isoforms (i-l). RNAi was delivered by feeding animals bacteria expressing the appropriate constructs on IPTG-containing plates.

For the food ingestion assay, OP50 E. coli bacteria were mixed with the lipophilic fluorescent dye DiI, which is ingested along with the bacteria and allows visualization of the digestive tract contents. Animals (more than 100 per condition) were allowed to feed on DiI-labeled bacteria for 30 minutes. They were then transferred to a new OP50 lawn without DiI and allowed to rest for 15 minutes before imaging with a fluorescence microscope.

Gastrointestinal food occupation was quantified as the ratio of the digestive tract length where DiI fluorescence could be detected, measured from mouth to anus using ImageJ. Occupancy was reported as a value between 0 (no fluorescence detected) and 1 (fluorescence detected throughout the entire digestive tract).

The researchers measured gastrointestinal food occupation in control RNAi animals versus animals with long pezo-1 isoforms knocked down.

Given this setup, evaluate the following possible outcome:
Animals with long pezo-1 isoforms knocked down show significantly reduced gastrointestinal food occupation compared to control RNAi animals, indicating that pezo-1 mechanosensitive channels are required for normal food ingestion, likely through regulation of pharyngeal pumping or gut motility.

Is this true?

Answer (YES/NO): NO